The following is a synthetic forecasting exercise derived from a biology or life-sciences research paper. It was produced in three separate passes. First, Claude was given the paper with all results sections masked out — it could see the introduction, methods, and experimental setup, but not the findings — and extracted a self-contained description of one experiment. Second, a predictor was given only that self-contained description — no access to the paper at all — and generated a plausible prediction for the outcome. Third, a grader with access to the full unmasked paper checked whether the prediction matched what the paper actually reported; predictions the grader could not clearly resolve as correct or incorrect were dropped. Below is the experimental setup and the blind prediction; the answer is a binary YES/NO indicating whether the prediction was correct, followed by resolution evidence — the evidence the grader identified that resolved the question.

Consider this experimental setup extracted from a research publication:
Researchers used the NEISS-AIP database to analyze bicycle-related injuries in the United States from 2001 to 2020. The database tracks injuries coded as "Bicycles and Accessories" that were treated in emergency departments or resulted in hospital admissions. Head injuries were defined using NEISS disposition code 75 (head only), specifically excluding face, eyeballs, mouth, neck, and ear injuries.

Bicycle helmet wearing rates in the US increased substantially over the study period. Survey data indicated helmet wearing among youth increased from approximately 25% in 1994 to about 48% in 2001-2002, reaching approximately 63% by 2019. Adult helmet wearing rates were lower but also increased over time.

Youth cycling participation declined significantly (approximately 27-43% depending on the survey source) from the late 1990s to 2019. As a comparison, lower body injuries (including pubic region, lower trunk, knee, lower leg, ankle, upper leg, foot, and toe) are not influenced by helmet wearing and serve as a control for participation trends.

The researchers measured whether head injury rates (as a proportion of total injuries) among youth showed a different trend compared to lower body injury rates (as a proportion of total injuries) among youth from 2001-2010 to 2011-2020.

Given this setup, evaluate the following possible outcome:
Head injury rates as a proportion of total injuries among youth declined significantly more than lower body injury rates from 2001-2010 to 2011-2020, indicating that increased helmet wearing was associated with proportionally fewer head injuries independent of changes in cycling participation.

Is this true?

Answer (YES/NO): NO